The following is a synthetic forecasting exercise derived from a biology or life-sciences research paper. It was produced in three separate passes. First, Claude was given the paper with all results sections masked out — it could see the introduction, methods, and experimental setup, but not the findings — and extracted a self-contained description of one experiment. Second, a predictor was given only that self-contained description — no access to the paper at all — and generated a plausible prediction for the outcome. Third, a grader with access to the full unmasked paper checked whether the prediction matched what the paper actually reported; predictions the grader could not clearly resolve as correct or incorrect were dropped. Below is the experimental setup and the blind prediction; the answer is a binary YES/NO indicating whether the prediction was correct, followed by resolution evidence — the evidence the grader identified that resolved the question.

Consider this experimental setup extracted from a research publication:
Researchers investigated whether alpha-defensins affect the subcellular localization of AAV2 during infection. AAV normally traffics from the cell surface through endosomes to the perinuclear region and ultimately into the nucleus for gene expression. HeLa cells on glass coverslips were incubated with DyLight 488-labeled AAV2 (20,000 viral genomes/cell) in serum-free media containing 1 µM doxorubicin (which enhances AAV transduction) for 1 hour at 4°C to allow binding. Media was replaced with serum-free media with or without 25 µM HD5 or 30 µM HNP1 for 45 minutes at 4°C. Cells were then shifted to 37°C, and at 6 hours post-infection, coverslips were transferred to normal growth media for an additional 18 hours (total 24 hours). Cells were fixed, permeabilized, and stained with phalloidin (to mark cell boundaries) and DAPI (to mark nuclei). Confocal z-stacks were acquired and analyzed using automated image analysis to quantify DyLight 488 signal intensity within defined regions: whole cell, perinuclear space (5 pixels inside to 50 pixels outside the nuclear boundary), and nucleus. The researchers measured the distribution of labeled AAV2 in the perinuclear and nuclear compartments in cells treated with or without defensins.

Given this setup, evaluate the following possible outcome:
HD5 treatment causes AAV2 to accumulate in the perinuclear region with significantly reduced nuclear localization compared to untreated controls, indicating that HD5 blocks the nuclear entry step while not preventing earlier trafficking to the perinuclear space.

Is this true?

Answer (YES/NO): YES